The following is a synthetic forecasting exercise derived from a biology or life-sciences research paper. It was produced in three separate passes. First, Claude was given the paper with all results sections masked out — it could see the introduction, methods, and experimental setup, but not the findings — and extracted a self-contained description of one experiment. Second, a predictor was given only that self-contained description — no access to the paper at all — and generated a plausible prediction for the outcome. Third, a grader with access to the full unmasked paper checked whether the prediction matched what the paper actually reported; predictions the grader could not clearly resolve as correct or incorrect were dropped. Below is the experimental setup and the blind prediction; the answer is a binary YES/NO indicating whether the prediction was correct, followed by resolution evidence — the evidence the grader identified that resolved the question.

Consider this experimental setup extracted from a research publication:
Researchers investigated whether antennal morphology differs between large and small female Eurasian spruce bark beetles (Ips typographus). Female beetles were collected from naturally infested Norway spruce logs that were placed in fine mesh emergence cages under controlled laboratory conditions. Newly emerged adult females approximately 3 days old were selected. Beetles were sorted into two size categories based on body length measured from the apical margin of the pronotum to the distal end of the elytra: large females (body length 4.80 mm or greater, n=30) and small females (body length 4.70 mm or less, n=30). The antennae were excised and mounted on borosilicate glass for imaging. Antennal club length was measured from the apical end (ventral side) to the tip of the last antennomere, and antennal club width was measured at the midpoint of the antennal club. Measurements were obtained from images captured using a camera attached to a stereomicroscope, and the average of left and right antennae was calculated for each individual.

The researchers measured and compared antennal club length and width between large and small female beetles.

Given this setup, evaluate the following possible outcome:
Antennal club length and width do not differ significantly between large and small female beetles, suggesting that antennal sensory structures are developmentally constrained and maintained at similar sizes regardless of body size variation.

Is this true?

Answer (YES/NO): NO